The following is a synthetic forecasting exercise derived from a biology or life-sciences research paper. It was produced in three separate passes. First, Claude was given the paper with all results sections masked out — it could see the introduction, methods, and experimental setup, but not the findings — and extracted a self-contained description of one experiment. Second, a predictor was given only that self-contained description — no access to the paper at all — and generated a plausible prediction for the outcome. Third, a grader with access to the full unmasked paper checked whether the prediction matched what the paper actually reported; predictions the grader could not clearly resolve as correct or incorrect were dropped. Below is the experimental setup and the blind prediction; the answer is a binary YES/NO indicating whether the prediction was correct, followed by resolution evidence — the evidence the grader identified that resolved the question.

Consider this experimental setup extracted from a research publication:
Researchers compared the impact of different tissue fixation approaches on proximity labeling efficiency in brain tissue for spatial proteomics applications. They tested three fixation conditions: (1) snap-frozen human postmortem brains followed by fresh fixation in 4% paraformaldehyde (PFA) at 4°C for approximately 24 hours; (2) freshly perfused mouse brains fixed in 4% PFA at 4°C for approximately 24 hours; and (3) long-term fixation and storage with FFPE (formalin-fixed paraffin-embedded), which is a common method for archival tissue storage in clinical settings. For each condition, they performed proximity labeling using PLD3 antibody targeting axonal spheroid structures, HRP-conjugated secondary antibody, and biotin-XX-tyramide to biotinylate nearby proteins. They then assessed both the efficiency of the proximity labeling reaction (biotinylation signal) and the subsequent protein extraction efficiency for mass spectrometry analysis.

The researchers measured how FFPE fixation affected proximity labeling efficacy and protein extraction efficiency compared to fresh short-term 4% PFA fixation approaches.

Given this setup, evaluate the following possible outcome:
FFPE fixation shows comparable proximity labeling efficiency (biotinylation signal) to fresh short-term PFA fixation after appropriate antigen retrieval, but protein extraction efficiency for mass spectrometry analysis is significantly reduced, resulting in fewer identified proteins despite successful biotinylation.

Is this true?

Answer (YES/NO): NO